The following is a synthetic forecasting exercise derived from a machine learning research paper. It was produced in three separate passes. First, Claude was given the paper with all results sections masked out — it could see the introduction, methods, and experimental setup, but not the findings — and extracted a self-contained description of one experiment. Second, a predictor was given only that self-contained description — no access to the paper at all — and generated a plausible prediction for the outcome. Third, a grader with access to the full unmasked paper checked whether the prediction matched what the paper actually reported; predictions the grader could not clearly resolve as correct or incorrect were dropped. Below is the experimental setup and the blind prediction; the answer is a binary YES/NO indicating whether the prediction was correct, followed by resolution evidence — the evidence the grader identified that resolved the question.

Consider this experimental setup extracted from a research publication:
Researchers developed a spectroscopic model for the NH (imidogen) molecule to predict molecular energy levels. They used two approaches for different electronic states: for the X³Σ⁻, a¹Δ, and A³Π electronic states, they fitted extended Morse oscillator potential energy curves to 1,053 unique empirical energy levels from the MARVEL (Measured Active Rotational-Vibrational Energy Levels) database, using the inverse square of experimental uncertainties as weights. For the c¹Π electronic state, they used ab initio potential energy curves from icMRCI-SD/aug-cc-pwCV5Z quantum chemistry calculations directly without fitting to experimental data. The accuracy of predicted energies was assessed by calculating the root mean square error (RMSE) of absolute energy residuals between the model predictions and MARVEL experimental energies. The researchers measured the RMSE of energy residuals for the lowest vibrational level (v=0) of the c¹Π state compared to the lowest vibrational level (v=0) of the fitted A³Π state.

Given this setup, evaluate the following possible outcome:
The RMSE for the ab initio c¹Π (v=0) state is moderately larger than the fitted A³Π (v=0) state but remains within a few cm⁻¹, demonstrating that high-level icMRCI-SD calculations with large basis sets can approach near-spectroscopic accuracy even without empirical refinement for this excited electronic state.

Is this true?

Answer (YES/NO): NO